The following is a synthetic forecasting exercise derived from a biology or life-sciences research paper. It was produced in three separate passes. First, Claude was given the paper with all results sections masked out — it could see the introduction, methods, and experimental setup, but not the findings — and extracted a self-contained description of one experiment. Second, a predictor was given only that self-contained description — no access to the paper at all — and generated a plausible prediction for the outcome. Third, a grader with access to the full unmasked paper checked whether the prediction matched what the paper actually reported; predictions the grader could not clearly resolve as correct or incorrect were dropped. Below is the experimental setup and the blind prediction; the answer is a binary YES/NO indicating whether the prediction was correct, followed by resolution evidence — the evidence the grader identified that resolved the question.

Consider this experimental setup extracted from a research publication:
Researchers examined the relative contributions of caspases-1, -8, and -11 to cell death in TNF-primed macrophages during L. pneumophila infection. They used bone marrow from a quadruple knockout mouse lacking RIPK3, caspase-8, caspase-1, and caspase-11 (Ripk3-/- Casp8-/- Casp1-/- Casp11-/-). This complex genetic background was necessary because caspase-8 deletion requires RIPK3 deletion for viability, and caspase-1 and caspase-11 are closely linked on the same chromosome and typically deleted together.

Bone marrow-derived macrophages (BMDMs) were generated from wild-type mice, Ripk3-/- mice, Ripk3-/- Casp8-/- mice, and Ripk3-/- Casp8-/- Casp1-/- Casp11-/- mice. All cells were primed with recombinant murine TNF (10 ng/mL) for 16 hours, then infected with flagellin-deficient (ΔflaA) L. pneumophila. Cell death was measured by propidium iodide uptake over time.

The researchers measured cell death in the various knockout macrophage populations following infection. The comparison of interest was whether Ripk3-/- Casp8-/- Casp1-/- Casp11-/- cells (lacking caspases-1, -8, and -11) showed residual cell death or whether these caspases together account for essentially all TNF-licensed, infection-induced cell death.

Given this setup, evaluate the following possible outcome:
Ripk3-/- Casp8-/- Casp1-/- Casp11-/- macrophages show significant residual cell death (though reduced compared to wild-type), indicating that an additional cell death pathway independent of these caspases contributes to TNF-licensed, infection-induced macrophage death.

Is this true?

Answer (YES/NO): NO